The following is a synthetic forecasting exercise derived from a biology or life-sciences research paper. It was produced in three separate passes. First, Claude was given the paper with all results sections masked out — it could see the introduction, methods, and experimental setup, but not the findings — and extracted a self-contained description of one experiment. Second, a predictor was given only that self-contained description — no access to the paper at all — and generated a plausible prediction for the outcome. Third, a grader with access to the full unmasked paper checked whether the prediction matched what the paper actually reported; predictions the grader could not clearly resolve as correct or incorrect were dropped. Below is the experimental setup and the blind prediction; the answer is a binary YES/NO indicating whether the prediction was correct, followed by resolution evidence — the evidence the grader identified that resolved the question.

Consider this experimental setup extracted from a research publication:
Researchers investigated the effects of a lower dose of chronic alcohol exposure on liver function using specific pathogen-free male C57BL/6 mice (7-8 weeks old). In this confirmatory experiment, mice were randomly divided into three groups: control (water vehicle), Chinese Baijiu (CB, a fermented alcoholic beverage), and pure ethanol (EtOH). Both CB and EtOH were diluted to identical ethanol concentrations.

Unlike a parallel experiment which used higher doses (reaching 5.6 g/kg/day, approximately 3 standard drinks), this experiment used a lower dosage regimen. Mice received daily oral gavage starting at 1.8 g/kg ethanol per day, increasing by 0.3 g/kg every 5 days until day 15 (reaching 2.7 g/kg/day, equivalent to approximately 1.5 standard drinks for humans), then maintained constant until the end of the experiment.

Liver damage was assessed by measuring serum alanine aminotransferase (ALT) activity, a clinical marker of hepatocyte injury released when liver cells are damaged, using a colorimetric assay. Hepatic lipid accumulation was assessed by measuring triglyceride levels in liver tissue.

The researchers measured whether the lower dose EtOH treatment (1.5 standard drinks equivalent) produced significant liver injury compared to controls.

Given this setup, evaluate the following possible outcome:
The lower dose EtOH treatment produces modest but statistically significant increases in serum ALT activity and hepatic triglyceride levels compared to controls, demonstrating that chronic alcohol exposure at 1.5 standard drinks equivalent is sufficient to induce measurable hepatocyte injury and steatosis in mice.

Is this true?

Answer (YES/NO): YES